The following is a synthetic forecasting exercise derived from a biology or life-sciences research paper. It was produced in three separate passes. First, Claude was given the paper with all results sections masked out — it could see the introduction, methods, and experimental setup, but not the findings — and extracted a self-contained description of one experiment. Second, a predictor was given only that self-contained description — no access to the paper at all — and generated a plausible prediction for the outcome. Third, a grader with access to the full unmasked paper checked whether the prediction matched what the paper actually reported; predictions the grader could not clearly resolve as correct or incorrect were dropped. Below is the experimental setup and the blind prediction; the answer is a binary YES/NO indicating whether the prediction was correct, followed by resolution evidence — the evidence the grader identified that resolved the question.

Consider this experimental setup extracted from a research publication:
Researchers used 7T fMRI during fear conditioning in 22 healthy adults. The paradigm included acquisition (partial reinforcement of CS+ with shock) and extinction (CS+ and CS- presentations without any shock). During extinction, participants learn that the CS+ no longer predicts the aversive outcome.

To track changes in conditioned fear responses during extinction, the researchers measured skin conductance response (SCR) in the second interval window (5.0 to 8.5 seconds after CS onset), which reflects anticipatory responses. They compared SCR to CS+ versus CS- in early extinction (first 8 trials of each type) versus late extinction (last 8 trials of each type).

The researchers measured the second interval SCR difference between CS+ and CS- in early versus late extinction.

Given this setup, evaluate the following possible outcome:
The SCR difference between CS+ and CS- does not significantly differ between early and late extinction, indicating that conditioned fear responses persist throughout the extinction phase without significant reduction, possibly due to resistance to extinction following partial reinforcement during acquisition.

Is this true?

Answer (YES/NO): NO